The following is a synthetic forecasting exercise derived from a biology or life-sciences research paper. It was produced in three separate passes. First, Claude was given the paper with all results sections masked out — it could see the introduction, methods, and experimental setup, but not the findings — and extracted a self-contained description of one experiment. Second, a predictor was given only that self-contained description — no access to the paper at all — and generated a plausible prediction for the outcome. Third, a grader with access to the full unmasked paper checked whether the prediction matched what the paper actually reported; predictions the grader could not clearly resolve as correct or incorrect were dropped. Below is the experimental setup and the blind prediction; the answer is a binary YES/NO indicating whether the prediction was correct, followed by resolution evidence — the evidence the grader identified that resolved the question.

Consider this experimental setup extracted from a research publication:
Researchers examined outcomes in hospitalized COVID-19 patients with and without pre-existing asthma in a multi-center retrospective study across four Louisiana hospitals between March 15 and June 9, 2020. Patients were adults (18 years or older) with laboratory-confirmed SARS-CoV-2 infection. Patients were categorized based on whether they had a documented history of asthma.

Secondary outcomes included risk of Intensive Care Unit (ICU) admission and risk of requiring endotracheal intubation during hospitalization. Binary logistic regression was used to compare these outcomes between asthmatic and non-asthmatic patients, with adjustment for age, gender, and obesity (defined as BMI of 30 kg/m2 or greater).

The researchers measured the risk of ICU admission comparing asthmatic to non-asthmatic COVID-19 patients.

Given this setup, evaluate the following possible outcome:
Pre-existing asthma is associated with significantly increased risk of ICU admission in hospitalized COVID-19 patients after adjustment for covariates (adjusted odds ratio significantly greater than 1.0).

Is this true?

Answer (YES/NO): NO